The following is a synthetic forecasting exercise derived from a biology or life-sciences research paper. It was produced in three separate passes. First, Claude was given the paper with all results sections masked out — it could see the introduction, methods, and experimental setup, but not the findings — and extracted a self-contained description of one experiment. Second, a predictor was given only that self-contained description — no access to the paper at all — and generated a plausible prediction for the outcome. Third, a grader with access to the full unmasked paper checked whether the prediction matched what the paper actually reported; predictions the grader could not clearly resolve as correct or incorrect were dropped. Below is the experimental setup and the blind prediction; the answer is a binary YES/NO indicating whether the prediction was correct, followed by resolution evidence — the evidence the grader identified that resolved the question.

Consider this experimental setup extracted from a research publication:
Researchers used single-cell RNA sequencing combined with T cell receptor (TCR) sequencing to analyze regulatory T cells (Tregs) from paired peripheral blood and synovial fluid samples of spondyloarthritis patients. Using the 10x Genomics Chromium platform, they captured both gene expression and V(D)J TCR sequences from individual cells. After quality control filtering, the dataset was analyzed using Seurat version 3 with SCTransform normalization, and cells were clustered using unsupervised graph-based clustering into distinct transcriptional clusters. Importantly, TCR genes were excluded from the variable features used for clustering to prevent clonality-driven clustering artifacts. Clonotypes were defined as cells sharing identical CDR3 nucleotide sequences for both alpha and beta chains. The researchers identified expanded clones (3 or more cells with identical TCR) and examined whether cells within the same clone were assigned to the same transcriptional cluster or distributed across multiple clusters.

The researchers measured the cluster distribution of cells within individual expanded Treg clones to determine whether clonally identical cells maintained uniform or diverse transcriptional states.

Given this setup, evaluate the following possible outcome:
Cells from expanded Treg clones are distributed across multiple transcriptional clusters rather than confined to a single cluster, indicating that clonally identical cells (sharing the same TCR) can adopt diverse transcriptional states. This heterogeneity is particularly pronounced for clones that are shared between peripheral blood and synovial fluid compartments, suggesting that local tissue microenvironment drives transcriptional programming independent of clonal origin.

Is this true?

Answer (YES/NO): NO